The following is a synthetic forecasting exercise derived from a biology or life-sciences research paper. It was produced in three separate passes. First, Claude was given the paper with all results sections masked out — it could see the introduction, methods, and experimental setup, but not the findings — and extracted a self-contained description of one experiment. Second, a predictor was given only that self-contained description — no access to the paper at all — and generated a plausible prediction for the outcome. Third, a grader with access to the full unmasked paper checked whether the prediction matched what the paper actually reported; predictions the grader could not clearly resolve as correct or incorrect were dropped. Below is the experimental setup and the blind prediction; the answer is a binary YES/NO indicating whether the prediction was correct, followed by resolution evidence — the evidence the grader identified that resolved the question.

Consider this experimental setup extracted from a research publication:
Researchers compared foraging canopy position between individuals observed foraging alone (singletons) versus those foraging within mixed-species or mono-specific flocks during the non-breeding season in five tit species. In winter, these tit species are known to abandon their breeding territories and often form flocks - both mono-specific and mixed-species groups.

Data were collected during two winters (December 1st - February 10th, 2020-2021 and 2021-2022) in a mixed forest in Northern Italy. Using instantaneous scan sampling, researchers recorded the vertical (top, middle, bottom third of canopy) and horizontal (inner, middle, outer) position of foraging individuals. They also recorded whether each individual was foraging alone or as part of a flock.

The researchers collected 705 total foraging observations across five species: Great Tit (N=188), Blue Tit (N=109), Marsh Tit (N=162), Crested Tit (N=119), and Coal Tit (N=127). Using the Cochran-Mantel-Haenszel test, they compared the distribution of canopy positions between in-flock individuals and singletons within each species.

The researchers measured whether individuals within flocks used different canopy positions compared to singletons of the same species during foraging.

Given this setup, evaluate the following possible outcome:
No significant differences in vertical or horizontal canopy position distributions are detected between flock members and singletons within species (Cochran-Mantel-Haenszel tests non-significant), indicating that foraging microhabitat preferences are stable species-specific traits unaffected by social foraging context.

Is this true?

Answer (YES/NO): YES